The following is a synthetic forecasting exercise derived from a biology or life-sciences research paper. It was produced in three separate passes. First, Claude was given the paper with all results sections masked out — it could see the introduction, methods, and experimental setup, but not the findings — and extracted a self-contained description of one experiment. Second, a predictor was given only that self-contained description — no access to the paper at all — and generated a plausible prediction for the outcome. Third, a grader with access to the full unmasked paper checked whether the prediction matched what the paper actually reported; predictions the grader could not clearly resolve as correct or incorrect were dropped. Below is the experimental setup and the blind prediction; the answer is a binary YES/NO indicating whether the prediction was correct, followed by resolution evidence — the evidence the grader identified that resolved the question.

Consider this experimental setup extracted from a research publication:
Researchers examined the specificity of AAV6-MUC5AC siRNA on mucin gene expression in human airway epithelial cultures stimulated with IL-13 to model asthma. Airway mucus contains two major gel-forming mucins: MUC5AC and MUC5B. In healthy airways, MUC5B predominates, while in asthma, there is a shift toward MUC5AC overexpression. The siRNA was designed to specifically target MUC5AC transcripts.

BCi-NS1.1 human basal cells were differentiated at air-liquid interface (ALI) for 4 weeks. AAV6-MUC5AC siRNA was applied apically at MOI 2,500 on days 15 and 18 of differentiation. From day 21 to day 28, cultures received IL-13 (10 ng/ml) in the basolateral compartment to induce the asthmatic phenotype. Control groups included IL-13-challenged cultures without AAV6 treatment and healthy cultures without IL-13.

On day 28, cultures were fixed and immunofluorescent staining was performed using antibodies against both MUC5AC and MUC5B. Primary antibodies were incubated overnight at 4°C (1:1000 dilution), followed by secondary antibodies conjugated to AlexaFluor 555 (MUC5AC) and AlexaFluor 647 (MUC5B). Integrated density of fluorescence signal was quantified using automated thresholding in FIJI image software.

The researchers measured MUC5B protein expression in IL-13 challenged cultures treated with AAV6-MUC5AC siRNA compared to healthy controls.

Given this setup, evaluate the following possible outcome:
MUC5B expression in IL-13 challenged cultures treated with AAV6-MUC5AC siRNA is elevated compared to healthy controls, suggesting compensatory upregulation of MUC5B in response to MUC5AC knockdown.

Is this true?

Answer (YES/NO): NO